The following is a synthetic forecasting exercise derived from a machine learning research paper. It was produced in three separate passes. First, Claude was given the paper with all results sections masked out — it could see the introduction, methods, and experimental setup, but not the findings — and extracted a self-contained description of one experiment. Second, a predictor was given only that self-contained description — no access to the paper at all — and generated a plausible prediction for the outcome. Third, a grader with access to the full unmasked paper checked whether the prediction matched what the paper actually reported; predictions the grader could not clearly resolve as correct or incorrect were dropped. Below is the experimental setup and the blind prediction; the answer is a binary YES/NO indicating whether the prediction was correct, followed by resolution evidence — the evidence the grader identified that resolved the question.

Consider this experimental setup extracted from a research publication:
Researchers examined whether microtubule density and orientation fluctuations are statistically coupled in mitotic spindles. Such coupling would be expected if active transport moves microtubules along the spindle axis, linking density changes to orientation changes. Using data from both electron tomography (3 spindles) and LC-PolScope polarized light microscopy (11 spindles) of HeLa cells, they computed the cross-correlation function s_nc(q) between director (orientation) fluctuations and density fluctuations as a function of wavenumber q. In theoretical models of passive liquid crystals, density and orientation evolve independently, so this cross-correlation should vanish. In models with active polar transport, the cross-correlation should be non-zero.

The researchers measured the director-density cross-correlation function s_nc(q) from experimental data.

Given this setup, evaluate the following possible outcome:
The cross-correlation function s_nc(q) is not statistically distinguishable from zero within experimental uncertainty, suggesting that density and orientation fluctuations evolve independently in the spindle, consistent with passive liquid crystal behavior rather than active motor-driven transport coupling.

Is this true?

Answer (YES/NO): NO